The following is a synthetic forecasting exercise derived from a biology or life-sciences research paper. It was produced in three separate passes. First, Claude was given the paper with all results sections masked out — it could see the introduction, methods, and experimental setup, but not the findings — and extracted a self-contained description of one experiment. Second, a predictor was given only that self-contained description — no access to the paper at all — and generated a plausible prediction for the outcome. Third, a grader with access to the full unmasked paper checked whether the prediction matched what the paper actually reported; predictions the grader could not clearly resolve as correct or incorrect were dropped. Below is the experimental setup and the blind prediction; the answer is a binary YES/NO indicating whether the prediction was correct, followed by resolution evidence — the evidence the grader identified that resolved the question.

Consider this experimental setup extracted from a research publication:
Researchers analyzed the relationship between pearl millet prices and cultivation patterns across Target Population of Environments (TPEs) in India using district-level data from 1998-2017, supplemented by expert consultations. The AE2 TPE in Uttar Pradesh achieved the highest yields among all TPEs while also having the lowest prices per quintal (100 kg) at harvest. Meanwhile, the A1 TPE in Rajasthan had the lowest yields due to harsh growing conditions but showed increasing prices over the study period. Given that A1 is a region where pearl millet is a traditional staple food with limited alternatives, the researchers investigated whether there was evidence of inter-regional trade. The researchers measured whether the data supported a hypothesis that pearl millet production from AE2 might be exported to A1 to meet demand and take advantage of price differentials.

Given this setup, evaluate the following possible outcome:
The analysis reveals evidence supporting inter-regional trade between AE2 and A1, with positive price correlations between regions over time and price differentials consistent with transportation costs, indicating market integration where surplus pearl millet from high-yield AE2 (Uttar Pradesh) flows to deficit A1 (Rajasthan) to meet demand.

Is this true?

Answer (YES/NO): NO